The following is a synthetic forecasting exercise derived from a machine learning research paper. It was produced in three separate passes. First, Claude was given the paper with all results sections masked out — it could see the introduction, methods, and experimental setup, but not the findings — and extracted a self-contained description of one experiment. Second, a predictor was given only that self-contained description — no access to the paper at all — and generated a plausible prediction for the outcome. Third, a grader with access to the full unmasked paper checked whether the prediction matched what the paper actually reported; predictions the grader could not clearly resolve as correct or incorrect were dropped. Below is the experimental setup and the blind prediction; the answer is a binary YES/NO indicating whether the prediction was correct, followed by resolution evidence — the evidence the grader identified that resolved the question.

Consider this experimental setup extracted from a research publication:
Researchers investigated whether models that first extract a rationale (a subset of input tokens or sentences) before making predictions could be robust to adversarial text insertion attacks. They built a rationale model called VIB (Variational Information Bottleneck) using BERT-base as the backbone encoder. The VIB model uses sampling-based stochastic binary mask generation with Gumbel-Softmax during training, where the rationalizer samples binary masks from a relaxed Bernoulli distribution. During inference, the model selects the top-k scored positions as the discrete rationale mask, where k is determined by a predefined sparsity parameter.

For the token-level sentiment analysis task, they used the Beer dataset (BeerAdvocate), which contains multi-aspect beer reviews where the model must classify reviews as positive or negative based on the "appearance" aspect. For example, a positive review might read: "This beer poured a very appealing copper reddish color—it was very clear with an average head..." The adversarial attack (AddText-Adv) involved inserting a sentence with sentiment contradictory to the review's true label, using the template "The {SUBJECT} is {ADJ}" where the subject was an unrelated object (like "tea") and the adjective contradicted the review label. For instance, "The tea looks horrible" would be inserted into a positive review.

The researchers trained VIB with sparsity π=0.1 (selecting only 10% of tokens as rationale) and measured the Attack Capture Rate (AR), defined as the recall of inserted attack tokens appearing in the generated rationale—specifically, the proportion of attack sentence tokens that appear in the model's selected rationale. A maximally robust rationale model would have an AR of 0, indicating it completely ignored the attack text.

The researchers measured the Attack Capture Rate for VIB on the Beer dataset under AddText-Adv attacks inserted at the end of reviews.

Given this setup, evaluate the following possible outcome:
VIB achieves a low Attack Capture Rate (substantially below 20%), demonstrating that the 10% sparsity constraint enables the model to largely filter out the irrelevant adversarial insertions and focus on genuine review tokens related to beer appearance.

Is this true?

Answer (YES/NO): NO